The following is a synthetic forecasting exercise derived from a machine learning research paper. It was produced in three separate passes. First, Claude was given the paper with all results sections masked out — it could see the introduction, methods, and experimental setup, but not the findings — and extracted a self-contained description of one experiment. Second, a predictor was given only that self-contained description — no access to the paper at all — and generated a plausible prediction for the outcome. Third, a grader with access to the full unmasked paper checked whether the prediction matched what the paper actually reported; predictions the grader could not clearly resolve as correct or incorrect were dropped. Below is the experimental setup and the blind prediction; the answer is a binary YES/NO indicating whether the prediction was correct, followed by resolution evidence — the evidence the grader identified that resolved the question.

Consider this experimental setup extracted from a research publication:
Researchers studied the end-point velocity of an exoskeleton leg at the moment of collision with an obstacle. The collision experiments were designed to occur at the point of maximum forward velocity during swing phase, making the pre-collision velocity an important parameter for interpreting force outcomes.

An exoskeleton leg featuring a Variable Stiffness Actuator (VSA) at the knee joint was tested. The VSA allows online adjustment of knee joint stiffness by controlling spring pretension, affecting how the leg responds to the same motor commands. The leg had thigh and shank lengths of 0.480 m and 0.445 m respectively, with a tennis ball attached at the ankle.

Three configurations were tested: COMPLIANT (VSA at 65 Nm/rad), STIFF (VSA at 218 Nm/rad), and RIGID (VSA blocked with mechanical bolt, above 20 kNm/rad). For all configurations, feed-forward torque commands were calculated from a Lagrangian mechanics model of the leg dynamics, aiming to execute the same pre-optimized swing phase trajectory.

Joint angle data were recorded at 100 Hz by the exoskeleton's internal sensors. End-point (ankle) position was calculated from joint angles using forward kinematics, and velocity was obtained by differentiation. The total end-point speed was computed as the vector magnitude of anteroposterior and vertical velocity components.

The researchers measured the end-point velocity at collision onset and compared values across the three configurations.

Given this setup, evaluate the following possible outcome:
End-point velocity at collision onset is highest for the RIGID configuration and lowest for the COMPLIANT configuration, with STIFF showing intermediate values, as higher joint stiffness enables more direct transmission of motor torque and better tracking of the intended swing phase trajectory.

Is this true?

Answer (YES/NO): NO